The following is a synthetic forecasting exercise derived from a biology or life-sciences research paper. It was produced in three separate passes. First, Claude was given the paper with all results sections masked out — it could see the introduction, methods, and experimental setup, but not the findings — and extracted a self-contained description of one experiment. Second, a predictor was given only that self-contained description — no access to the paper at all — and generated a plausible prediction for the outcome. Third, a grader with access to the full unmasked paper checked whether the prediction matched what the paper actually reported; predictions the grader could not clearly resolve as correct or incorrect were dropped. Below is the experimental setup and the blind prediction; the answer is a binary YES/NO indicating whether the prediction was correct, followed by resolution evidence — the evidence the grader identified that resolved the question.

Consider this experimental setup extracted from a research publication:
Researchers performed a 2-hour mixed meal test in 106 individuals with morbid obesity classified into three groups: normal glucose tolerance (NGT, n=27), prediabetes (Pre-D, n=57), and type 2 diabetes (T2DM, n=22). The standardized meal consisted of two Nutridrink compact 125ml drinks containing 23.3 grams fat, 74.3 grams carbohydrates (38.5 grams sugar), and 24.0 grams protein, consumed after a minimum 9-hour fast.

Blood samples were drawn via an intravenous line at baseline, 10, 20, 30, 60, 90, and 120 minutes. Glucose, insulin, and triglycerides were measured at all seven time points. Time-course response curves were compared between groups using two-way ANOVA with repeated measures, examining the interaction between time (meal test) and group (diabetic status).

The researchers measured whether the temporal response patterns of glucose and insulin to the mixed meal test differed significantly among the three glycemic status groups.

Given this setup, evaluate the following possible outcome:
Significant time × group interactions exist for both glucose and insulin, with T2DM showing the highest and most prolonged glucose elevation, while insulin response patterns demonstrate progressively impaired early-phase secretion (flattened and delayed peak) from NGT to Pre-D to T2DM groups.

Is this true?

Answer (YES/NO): NO